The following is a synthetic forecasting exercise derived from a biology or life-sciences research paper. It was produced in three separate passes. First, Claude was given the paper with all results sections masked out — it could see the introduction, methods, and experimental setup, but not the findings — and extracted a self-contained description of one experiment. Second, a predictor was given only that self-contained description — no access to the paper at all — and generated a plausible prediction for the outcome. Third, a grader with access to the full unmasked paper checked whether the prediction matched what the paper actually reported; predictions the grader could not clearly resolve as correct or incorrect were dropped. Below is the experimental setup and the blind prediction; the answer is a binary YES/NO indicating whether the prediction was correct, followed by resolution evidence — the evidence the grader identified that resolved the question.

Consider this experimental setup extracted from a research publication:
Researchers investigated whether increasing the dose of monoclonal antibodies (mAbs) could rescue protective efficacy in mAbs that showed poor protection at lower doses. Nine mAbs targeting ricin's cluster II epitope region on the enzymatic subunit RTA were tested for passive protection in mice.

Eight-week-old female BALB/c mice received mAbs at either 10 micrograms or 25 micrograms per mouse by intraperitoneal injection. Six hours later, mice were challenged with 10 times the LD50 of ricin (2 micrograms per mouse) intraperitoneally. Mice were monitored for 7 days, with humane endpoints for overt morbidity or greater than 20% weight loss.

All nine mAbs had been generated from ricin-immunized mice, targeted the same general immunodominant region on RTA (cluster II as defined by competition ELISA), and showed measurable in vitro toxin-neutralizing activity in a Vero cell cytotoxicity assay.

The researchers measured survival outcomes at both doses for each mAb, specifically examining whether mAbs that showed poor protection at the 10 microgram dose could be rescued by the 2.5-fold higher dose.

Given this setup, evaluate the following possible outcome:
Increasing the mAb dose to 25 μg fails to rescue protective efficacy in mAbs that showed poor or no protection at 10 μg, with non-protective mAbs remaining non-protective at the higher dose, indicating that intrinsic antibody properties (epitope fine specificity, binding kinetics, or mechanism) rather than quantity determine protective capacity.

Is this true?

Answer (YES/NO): YES